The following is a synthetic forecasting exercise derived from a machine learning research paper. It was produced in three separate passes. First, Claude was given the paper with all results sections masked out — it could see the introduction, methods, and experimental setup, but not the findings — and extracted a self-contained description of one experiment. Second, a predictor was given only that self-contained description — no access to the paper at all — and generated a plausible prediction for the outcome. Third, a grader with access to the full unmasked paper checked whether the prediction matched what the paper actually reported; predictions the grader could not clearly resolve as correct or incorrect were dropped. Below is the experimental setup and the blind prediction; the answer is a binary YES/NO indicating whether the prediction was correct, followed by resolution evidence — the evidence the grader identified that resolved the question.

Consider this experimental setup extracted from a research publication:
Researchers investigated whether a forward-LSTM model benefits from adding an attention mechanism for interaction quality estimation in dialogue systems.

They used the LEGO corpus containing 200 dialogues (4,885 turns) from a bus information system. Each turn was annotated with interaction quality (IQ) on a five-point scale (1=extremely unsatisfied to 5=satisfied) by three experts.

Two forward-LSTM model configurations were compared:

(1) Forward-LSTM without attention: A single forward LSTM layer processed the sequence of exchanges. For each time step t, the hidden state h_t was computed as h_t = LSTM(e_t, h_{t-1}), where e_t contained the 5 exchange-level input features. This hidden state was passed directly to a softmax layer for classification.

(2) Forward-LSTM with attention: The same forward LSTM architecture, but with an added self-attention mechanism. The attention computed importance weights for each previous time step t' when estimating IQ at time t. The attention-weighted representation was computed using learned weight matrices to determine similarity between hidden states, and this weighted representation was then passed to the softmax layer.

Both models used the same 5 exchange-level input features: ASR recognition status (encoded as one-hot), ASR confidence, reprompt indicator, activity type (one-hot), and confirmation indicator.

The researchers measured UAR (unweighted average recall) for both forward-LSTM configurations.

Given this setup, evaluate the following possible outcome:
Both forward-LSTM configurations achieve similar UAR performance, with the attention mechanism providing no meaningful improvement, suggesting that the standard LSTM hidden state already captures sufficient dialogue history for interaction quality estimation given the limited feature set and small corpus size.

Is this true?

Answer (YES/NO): NO